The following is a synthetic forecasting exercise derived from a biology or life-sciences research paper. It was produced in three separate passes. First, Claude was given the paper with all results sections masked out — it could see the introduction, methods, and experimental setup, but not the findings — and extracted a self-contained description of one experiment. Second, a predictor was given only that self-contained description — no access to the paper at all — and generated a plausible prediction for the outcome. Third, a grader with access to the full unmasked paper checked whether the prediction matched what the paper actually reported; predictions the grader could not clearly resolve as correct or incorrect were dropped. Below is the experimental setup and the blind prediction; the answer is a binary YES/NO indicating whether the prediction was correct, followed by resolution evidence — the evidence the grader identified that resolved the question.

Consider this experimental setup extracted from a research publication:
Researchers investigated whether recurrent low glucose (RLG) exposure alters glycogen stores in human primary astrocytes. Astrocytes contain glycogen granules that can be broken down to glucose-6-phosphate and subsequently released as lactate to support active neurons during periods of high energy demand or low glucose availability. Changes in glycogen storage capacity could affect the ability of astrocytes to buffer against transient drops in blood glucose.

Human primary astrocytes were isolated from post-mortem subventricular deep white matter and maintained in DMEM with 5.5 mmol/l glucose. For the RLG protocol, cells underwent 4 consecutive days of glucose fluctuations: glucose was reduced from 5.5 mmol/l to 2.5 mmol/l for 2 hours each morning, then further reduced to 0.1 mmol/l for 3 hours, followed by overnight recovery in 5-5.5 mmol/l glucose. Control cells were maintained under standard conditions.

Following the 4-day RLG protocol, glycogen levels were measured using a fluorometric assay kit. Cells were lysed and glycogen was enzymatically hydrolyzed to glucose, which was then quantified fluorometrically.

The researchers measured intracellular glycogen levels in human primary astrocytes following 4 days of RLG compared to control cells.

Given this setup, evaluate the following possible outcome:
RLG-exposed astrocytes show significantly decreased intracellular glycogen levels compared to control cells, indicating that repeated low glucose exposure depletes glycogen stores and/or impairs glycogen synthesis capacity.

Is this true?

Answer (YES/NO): NO